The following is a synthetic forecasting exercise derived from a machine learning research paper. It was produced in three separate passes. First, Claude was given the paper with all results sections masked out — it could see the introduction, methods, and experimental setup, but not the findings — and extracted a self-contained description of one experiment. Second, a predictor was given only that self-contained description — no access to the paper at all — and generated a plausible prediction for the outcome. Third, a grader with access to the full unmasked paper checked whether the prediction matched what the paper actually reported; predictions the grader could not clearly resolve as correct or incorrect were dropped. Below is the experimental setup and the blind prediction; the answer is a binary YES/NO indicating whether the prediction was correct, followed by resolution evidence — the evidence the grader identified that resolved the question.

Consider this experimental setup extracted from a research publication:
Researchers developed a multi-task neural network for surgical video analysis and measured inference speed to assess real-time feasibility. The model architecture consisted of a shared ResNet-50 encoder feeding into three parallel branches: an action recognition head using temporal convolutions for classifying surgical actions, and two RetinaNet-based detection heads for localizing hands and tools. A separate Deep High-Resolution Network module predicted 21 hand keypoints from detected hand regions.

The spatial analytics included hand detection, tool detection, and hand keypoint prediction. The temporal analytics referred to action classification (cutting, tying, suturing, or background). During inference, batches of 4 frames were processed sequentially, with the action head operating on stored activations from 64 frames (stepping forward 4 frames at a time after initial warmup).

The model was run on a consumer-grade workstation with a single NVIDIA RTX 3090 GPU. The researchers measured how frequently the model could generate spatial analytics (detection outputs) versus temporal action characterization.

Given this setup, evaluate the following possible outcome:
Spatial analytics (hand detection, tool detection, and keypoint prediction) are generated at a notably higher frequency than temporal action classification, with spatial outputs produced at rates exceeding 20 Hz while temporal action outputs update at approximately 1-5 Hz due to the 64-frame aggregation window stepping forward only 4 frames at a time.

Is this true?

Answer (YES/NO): NO